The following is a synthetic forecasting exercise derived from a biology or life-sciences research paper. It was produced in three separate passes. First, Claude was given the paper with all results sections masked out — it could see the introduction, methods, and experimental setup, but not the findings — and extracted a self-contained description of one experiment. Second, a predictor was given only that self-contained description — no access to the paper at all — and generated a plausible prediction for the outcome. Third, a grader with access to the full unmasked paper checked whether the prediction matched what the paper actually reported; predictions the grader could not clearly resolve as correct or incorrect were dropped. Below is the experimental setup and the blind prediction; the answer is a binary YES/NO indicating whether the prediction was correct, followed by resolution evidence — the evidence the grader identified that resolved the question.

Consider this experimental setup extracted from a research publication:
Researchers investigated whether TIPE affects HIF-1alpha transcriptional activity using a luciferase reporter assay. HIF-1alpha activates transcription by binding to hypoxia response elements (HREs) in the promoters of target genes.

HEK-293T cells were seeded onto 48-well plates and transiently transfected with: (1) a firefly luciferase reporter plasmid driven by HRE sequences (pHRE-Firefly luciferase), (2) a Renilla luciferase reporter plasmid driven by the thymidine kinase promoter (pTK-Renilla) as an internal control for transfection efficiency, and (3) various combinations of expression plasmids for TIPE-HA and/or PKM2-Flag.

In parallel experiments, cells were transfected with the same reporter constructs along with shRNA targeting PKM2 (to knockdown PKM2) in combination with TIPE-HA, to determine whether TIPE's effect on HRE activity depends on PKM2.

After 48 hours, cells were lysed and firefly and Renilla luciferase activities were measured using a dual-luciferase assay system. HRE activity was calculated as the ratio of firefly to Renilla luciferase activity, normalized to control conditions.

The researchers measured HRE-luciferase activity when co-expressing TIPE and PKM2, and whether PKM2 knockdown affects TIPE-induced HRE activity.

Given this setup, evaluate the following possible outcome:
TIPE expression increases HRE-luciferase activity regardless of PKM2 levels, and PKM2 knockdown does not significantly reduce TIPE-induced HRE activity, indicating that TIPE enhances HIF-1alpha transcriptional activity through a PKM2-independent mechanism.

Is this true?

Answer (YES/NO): NO